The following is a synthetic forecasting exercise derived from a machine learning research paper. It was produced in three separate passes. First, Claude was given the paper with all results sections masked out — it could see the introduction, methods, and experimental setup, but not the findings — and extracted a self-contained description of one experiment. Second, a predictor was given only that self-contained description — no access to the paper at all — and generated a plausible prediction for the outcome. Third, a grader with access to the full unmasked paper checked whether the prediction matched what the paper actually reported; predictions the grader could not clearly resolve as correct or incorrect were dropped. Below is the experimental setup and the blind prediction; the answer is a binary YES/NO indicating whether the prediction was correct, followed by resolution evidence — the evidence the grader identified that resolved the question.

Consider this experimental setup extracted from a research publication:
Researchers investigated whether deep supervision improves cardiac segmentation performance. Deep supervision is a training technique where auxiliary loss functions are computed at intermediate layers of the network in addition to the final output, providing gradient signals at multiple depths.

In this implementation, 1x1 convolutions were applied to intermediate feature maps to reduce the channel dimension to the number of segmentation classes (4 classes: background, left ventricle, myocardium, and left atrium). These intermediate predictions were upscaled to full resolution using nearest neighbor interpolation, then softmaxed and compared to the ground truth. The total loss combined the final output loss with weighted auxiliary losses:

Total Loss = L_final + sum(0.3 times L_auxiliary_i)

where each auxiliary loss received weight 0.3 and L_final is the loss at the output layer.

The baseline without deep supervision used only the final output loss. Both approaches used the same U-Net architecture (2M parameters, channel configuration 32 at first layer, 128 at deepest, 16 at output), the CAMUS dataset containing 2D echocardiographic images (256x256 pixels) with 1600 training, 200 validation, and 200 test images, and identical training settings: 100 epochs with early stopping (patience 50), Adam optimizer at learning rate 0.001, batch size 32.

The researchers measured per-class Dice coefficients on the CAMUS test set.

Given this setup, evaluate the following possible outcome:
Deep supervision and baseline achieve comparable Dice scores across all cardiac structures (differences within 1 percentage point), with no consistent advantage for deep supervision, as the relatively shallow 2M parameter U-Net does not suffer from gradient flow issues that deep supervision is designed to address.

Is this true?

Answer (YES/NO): NO